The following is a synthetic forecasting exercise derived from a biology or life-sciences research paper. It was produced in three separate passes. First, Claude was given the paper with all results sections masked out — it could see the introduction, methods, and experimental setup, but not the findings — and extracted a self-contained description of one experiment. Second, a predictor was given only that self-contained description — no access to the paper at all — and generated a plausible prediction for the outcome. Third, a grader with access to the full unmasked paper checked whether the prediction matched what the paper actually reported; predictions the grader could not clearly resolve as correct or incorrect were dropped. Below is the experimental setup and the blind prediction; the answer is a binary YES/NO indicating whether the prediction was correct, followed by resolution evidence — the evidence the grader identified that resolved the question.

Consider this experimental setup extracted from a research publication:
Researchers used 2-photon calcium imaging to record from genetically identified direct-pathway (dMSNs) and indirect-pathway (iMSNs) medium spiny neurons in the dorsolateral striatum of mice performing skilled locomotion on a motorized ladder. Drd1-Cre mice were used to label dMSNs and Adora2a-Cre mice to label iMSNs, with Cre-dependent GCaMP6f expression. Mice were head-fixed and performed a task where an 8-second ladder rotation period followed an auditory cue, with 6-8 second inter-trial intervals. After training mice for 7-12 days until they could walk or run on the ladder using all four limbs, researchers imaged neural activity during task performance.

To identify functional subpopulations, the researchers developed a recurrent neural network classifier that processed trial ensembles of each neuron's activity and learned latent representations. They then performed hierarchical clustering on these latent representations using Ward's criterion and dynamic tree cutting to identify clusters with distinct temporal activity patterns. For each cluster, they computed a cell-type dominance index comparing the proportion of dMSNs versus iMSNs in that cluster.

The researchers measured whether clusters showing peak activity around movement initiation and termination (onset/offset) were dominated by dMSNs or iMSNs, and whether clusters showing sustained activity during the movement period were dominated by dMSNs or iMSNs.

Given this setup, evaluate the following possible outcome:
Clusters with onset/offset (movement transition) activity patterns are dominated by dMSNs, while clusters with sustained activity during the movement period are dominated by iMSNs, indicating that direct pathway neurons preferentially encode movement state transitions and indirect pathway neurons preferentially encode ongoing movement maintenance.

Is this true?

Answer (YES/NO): YES